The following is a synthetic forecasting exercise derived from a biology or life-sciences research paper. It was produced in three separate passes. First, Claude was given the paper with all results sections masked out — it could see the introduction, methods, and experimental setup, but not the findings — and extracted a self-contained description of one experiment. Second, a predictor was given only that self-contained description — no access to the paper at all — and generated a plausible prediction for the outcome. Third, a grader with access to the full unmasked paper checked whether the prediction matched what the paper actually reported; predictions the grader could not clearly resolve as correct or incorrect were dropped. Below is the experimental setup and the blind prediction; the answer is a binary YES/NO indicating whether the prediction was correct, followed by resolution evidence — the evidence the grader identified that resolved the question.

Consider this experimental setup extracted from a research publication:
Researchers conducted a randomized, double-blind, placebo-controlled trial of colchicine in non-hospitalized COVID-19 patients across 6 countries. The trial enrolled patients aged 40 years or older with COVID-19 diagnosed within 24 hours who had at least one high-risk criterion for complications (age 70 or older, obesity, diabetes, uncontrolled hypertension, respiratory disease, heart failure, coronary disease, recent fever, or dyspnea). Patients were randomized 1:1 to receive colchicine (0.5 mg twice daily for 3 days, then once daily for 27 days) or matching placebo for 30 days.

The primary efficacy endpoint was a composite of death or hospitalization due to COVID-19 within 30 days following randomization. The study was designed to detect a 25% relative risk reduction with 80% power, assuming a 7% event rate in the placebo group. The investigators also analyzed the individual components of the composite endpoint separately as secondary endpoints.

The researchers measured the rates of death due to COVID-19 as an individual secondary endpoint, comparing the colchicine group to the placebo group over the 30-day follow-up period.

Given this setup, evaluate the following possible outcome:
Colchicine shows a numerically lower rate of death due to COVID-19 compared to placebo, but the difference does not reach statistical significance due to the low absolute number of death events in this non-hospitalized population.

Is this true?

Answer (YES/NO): YES